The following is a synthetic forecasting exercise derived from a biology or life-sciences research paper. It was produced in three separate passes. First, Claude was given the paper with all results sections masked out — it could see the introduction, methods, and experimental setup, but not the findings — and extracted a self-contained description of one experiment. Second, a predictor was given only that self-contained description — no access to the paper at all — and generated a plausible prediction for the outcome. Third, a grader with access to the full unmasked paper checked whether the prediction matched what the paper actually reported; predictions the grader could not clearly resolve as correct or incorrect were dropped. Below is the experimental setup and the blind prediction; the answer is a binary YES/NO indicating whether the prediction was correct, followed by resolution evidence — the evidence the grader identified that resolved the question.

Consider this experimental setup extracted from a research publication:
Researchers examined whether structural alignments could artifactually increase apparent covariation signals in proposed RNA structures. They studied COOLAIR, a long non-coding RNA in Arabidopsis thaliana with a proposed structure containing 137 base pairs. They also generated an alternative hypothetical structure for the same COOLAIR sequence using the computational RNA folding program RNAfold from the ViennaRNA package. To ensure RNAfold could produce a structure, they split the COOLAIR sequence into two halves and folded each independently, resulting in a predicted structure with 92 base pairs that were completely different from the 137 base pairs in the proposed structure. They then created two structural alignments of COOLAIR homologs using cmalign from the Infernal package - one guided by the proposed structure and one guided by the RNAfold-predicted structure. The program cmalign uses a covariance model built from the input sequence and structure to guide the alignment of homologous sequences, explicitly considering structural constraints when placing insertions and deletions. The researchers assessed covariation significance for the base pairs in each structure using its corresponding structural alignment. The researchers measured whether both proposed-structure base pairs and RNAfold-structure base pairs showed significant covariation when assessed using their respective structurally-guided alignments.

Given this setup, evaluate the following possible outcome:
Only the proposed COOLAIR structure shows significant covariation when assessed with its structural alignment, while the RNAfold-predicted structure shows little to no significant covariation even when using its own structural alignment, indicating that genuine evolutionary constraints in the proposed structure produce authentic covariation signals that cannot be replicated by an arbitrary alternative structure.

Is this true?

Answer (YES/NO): NO